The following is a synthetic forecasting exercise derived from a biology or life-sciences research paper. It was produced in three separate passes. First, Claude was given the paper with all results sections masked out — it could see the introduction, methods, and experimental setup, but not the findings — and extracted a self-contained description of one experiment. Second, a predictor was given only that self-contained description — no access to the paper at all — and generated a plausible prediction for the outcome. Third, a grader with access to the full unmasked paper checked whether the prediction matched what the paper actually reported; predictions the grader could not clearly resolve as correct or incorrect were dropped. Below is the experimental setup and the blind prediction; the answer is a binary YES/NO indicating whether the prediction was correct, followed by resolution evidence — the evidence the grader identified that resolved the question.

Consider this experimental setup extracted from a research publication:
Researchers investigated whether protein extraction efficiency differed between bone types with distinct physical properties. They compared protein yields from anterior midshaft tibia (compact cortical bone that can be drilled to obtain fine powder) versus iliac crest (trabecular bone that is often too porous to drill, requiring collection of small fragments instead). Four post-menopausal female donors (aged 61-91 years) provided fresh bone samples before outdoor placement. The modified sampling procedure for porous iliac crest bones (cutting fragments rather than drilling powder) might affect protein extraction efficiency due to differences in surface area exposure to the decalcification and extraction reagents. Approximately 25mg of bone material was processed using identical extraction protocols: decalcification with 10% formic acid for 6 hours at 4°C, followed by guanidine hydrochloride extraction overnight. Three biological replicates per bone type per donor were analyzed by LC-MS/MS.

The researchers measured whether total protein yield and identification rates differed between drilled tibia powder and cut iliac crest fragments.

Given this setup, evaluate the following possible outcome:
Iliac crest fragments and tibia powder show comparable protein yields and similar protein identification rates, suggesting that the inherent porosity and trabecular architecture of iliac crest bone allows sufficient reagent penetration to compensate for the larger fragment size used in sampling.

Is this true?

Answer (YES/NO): NO